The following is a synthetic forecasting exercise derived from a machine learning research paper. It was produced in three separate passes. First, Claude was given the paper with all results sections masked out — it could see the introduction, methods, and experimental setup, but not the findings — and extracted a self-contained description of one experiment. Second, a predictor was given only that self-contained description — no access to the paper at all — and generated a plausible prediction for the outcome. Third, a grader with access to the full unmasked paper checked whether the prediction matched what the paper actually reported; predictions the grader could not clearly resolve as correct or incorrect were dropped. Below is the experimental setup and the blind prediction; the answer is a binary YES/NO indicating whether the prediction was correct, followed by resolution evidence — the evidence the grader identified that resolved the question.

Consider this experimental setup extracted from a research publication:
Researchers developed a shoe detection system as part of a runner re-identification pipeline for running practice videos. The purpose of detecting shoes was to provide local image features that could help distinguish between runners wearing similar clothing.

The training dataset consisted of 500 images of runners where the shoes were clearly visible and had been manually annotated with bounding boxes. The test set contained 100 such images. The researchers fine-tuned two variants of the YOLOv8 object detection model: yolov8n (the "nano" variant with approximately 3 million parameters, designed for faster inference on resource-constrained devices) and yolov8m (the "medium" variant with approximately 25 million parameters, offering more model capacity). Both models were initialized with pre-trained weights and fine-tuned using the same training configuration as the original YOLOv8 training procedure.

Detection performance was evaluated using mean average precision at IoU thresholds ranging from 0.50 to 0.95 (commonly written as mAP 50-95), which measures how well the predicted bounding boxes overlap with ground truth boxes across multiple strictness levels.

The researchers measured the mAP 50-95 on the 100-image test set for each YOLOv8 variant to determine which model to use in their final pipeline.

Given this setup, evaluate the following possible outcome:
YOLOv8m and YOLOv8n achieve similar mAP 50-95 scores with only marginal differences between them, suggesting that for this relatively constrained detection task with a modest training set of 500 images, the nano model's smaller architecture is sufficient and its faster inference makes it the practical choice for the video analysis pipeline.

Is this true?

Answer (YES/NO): NO